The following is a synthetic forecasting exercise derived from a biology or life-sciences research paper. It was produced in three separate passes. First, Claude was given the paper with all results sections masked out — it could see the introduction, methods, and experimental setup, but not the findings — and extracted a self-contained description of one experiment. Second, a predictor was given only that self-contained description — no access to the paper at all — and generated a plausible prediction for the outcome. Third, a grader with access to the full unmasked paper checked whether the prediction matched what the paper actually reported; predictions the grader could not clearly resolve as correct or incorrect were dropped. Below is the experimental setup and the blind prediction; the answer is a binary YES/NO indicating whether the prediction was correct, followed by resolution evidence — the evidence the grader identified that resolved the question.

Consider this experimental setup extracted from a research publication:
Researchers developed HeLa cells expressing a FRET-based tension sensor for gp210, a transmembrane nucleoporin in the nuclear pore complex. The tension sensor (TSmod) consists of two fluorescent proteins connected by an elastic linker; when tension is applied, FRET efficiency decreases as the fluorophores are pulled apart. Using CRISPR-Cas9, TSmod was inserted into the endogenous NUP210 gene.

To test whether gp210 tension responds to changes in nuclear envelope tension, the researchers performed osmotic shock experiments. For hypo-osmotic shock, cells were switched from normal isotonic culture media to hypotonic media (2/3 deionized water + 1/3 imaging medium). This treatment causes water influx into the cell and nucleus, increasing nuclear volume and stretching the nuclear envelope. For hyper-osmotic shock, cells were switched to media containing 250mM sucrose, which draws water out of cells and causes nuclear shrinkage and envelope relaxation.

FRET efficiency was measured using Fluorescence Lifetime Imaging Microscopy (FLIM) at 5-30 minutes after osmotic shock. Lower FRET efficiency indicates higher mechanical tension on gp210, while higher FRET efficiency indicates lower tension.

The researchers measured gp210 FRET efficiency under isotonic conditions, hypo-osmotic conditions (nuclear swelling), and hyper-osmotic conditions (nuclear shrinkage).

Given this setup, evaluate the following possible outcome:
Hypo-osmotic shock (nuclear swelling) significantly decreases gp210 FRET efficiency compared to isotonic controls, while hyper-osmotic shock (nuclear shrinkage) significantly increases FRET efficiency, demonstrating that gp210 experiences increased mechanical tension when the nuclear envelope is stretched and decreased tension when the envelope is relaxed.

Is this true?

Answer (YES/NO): YES